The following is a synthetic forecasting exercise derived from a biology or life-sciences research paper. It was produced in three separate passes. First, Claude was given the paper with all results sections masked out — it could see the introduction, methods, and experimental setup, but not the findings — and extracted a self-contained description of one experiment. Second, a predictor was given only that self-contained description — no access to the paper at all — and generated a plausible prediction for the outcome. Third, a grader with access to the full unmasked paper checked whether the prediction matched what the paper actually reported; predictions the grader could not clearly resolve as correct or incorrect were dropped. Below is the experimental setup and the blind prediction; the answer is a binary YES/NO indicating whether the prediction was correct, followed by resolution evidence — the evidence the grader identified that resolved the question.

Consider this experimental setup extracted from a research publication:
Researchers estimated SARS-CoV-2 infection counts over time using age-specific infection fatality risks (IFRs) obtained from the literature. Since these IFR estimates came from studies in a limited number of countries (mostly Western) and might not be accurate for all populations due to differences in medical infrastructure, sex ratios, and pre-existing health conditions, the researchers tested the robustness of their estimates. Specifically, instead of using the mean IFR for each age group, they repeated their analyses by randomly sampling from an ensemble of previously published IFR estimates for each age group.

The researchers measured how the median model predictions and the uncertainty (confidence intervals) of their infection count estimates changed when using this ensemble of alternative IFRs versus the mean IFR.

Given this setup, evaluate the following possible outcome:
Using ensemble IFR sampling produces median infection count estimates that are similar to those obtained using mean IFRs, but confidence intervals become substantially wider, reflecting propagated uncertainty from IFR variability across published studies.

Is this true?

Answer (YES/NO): YES